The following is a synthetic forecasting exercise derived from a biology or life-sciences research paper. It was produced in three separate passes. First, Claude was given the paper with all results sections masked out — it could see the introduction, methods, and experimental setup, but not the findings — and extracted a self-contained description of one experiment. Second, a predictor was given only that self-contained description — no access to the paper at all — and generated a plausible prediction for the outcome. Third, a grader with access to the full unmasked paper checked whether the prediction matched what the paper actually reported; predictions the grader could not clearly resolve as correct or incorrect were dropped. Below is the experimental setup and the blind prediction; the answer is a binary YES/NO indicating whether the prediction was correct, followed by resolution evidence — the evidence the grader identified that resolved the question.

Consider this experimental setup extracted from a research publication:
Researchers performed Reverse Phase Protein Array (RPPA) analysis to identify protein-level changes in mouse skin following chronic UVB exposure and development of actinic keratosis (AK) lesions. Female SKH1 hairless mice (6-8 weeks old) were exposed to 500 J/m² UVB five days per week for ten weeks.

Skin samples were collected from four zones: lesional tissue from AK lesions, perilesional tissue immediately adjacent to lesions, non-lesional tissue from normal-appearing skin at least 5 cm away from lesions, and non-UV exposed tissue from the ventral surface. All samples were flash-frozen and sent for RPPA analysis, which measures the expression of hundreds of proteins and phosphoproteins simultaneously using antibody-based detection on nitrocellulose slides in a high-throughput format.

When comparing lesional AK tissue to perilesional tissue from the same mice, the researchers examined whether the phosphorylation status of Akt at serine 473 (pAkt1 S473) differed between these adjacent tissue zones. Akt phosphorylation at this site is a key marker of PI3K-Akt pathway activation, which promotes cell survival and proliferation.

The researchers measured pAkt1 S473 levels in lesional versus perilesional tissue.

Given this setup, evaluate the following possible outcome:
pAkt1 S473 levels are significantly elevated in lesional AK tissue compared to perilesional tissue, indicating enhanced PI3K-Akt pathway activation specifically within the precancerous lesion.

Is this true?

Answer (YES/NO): YES